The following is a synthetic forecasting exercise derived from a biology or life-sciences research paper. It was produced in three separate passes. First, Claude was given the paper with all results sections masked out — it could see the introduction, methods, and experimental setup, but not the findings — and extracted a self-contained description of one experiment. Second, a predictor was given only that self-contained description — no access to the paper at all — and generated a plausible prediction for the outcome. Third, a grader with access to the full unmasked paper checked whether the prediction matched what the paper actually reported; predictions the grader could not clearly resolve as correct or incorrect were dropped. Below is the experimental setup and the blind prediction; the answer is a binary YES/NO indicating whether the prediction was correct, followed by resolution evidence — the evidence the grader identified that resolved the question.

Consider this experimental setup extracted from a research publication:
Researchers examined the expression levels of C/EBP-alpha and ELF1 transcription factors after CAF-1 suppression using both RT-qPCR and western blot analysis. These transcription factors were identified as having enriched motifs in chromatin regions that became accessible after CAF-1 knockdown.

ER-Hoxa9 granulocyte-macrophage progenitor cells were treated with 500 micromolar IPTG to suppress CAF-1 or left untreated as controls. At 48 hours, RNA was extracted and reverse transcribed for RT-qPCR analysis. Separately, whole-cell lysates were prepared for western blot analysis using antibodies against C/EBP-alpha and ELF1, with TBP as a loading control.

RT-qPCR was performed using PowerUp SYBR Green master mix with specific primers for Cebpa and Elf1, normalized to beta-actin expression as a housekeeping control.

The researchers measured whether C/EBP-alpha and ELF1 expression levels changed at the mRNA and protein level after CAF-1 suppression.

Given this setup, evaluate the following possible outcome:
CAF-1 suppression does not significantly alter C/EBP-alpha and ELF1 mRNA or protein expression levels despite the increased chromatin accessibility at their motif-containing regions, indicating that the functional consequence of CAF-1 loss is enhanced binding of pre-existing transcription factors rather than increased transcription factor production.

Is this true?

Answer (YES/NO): YES